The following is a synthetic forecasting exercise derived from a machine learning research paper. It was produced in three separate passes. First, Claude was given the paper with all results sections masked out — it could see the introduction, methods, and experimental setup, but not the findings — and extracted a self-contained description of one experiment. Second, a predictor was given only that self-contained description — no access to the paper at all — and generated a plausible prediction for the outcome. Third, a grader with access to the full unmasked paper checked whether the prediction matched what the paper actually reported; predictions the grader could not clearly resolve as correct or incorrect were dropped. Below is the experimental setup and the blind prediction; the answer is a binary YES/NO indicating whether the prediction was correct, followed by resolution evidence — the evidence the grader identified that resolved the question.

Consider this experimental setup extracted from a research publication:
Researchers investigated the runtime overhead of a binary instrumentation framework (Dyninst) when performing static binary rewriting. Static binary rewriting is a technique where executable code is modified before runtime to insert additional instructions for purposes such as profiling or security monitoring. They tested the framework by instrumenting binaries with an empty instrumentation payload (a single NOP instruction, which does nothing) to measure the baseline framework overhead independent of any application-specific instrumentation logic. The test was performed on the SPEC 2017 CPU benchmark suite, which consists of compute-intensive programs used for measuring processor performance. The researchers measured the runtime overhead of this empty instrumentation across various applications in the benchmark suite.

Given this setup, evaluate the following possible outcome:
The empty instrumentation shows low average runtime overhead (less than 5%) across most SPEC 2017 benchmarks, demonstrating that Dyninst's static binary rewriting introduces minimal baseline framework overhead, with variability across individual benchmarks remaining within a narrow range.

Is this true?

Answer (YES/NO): NO